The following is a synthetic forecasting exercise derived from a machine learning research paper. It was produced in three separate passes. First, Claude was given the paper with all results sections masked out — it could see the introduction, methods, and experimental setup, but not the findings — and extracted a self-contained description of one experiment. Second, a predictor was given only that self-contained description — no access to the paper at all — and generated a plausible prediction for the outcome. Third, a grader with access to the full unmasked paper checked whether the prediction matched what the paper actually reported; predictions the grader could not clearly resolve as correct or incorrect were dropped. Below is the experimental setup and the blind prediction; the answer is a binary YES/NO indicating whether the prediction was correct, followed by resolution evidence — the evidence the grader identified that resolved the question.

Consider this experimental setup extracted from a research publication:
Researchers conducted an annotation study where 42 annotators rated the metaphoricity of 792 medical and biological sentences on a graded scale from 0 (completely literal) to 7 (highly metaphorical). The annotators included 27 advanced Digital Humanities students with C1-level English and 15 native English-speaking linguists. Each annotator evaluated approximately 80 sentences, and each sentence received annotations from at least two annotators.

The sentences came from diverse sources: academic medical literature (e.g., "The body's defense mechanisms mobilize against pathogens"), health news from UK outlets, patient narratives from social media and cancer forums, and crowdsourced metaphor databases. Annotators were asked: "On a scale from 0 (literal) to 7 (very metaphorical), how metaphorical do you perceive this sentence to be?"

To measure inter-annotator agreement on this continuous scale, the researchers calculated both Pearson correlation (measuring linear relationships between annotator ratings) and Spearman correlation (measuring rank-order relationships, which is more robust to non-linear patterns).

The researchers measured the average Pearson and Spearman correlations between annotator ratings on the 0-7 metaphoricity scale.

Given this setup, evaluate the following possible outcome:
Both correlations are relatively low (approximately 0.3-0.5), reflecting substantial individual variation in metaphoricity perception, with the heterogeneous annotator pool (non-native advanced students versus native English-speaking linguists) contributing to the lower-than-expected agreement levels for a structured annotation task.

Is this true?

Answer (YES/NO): YES